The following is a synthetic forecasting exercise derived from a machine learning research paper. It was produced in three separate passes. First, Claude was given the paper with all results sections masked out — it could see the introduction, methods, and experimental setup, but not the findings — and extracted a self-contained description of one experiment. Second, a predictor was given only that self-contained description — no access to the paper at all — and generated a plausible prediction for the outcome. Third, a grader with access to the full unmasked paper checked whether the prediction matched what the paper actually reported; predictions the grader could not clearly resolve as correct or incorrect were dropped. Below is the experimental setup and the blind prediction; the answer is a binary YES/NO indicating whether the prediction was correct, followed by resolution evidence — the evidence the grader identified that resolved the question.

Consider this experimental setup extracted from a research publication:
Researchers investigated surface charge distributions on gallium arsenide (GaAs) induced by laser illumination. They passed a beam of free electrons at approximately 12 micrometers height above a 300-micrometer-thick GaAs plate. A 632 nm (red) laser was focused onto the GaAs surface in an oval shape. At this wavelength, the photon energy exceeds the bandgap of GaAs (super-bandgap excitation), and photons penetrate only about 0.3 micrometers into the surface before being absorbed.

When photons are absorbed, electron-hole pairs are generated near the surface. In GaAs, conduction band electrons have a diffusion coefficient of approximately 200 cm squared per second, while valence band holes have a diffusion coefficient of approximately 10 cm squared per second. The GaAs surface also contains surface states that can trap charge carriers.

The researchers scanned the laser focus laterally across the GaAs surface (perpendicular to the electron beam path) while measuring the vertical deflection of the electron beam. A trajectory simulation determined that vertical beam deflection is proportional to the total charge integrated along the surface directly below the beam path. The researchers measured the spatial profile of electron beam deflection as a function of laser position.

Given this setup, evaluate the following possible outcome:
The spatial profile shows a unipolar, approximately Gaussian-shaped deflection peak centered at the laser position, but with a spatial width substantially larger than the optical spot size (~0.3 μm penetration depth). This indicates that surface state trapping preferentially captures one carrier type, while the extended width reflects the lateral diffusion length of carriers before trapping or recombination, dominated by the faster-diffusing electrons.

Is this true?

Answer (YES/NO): NO